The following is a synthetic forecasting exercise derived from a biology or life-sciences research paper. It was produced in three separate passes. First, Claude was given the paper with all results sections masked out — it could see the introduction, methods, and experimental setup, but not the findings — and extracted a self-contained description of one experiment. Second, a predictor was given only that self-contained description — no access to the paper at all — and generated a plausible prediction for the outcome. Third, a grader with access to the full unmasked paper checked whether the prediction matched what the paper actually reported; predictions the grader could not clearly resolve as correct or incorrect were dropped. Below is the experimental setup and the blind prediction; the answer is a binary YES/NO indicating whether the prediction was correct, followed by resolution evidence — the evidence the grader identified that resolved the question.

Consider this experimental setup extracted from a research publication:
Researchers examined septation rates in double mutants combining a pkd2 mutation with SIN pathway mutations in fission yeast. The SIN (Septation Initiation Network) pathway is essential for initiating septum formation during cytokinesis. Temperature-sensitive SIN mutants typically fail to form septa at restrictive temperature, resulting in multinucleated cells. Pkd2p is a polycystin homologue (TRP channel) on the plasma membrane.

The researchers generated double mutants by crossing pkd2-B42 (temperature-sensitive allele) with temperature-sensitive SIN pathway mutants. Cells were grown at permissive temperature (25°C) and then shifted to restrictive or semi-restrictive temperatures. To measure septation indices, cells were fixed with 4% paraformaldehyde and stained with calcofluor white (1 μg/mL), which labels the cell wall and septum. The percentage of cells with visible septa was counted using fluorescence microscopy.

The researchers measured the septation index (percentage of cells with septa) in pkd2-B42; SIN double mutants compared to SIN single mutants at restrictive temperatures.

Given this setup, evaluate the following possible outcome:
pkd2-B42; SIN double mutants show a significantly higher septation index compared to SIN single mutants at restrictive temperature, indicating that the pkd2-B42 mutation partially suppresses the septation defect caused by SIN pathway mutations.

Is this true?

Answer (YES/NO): YES